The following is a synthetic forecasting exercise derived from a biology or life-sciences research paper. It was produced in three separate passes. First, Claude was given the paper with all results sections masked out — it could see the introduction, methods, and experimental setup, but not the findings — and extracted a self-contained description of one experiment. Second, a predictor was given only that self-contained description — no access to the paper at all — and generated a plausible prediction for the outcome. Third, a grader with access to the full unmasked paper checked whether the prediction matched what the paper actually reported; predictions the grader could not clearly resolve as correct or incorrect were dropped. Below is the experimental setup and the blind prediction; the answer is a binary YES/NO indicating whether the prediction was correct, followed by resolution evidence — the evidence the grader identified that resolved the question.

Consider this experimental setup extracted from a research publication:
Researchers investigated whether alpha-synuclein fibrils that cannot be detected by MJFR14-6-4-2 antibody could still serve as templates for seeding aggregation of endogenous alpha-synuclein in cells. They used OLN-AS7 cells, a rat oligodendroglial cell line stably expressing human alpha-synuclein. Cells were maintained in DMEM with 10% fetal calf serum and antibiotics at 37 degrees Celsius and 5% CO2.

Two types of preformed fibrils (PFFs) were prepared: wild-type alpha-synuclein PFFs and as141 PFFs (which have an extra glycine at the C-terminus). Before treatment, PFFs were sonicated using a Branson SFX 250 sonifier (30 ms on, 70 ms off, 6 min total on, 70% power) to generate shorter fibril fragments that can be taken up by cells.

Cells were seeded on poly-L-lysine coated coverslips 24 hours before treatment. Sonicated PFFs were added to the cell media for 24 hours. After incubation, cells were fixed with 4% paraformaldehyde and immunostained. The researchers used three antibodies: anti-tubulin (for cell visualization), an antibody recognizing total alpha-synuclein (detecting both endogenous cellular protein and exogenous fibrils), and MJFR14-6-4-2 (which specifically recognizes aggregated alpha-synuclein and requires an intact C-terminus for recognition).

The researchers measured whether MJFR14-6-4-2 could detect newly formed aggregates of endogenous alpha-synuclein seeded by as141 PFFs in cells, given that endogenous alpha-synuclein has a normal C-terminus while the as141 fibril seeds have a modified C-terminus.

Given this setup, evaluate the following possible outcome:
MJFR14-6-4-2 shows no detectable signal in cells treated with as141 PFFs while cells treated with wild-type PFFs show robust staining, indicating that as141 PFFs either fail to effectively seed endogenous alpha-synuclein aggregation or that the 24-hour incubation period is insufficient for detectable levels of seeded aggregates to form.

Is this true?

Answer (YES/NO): NO